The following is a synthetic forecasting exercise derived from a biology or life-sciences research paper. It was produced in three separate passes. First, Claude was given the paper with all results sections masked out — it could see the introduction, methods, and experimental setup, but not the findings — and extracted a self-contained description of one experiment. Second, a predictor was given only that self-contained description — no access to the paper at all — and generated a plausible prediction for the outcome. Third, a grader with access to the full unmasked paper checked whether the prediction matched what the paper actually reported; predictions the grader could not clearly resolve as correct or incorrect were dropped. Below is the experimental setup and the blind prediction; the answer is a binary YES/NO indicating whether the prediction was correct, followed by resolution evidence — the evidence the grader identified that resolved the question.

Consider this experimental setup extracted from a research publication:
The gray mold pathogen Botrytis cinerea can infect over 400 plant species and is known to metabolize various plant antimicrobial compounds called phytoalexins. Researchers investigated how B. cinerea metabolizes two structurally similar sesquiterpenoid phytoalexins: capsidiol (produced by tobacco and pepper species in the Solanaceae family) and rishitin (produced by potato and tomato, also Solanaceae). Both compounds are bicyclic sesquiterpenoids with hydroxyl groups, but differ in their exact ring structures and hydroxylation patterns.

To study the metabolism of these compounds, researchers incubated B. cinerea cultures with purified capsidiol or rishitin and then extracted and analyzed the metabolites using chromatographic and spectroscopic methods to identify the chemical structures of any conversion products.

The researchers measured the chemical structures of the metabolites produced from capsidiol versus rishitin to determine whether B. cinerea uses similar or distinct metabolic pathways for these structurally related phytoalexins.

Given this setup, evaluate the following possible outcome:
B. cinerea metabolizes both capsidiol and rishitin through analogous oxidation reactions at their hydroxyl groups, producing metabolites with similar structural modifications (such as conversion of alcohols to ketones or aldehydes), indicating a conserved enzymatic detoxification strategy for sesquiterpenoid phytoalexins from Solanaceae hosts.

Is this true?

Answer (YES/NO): NO